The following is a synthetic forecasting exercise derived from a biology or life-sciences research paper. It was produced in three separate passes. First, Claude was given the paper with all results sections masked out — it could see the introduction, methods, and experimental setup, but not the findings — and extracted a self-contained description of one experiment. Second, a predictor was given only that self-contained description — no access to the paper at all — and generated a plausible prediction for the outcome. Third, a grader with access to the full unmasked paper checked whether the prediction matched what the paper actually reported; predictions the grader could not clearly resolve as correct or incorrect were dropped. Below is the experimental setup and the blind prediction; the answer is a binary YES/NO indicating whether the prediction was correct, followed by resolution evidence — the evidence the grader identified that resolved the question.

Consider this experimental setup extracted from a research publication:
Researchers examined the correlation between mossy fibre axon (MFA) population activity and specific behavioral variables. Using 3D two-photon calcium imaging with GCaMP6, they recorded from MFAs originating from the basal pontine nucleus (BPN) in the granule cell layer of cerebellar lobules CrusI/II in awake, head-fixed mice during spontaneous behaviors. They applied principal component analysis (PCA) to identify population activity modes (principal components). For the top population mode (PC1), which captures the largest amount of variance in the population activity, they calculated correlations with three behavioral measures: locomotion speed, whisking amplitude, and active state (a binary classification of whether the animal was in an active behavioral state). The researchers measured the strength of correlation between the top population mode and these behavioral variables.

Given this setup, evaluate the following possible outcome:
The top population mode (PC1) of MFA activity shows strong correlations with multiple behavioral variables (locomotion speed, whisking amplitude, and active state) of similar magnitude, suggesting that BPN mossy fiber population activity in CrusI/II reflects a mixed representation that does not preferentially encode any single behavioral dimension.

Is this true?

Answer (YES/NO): NO